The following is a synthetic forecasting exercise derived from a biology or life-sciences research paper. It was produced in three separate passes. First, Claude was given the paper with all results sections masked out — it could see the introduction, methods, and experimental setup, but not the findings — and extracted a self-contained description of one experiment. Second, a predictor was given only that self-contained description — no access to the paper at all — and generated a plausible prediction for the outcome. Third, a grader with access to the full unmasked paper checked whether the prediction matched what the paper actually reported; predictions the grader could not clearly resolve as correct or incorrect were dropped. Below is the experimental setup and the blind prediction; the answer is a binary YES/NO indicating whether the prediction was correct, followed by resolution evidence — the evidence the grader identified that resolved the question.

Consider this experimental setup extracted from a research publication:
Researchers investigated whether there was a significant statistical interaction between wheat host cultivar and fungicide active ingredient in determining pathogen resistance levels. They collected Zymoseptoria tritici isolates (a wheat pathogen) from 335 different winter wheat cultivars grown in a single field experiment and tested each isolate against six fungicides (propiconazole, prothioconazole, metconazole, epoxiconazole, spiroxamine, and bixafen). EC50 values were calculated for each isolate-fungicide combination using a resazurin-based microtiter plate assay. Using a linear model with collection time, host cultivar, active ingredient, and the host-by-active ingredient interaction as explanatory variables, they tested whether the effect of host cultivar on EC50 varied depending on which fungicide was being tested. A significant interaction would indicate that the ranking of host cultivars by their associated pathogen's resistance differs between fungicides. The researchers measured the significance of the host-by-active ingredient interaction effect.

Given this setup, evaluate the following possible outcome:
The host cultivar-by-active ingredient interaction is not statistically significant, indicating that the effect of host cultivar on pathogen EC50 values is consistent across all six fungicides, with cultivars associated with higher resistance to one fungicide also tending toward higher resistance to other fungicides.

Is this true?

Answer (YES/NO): NO